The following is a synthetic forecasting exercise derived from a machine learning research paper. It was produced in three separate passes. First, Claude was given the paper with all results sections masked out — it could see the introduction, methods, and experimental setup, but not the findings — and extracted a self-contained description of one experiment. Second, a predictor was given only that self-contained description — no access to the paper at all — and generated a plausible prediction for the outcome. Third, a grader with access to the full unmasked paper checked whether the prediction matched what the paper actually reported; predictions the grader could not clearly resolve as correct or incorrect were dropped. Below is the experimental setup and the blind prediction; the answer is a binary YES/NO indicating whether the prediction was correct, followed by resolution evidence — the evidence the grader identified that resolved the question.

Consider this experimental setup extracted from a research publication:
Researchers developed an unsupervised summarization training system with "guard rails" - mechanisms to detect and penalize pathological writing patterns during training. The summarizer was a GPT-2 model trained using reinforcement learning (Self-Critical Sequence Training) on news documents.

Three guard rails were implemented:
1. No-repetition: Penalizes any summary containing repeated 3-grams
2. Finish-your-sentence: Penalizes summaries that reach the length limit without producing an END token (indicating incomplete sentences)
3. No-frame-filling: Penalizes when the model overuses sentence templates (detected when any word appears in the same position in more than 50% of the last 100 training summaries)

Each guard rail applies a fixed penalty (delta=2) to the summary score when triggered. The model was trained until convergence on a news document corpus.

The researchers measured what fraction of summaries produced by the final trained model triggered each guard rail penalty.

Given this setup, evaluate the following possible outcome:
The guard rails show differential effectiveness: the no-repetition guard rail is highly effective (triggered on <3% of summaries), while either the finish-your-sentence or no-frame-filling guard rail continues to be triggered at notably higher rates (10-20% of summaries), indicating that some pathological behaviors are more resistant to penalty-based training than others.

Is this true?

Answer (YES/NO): NO